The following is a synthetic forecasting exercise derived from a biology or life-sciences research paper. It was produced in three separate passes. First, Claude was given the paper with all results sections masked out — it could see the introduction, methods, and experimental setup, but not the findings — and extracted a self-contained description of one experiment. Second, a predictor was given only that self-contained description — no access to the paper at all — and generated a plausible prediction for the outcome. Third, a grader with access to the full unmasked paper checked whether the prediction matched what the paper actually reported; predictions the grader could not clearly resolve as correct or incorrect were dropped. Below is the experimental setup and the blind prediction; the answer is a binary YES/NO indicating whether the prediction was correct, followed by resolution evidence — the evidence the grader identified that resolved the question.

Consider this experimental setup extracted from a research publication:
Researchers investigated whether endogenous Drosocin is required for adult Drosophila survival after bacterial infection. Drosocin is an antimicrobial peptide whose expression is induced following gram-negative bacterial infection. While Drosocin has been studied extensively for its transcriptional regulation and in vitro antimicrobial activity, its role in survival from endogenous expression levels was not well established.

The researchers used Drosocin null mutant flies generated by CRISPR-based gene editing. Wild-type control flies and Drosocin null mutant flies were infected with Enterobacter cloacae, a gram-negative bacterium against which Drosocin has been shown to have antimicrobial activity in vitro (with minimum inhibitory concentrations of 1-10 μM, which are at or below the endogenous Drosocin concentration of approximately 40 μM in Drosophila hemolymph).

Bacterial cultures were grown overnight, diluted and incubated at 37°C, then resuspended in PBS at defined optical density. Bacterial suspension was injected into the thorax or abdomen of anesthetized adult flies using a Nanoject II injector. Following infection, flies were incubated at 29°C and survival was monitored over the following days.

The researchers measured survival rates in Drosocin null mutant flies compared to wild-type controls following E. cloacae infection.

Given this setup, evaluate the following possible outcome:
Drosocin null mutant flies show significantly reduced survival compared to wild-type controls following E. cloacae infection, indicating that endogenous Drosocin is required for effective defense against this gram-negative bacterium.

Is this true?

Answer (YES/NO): YES